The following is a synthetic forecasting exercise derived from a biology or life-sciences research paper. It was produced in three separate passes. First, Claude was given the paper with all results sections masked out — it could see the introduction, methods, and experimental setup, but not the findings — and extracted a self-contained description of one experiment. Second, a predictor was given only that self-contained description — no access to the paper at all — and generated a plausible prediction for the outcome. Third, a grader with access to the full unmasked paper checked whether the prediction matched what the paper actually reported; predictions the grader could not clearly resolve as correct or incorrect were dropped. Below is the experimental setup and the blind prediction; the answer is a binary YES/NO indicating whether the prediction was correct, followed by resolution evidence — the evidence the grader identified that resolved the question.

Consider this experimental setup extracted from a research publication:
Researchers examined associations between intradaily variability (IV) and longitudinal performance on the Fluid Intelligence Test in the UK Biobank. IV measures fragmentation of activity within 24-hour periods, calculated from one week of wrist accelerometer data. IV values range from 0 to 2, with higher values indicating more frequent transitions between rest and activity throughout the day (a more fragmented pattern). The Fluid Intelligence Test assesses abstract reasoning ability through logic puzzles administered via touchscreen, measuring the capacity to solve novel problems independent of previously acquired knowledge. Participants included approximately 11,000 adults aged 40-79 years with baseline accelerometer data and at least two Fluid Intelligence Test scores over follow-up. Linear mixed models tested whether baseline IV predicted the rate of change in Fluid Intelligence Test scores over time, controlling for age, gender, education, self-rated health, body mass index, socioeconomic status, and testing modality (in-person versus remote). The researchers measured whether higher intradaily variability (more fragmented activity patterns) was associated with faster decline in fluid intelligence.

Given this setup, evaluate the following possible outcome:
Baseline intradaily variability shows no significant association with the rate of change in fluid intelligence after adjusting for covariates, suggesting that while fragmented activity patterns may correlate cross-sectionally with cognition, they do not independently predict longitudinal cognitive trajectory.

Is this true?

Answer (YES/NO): YES